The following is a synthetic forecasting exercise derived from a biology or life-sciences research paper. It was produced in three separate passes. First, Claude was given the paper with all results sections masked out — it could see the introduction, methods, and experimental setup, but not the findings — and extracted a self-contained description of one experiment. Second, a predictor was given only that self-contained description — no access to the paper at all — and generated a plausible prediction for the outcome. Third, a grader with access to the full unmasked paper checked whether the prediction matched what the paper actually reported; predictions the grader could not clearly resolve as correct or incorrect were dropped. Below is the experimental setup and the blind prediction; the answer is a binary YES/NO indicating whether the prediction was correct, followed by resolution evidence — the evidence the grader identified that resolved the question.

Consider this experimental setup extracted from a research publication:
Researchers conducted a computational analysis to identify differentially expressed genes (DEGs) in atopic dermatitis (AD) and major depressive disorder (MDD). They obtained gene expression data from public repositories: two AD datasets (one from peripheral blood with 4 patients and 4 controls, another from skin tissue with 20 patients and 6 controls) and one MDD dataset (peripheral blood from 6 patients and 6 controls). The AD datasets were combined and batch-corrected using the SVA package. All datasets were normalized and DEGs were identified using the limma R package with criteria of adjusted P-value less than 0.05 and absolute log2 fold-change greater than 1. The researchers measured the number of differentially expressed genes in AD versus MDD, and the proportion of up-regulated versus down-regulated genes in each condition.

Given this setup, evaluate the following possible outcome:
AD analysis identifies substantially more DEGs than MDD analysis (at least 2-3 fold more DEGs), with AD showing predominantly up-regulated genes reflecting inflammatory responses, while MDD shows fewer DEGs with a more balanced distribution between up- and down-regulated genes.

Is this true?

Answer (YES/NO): NO